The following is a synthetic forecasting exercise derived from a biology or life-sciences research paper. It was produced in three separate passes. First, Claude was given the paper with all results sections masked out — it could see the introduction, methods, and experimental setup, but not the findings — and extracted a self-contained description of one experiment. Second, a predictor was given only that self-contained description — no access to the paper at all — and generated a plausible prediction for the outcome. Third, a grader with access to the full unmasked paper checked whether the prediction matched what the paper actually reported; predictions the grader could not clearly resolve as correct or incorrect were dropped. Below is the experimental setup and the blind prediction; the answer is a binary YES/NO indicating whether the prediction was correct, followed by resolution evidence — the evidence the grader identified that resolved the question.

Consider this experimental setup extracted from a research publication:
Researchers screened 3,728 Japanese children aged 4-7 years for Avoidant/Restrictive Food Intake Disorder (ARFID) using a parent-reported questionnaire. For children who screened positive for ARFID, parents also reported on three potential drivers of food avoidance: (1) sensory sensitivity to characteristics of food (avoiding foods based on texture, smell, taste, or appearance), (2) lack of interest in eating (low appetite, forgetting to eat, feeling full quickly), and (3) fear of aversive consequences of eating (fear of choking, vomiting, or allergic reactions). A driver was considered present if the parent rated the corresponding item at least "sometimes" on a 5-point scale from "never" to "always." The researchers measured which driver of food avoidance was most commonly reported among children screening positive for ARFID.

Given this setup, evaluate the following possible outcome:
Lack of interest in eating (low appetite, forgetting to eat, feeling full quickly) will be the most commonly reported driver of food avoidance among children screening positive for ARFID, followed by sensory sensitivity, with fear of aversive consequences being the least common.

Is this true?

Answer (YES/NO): NO